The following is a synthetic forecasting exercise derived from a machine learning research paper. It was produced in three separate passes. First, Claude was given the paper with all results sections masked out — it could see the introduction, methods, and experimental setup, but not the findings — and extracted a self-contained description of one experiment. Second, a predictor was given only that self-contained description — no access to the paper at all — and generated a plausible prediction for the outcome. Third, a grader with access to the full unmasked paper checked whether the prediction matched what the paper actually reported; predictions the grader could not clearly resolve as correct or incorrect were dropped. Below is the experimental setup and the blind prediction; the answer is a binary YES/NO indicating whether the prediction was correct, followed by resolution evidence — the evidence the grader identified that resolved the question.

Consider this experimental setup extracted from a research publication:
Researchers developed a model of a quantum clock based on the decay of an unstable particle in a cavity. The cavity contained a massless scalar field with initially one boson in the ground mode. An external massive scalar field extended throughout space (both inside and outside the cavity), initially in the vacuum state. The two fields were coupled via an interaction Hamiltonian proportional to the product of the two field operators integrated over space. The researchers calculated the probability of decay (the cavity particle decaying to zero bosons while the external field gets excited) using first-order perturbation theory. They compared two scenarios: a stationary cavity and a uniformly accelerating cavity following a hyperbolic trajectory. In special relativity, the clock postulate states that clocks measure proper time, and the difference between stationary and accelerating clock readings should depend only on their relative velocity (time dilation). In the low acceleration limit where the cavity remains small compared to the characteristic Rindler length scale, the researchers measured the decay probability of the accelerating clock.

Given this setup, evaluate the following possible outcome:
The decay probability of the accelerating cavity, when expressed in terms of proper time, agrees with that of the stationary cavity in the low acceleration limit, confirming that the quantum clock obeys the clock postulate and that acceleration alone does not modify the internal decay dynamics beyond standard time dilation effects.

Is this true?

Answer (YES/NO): YES